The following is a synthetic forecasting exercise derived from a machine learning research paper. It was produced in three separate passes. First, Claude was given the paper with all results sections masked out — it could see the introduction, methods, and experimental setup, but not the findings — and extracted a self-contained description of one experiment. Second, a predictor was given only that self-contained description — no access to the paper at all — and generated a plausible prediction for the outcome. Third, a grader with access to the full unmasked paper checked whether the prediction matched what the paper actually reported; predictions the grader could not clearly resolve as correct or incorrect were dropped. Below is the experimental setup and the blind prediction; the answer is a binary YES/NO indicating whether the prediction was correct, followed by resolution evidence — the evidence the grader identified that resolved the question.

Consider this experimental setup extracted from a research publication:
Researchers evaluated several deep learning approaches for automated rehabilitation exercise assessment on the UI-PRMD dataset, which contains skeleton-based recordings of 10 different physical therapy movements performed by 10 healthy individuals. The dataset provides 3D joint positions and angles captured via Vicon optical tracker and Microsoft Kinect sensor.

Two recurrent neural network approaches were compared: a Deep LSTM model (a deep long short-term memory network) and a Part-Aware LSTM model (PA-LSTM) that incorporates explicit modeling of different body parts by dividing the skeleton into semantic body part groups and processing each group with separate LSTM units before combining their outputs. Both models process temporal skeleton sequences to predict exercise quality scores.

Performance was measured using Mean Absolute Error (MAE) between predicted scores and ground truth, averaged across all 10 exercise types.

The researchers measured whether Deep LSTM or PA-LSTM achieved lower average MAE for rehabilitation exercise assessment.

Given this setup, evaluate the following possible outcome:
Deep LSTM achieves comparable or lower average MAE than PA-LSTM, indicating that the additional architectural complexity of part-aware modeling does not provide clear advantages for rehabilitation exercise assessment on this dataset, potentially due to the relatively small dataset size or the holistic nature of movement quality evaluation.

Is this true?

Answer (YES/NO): YES